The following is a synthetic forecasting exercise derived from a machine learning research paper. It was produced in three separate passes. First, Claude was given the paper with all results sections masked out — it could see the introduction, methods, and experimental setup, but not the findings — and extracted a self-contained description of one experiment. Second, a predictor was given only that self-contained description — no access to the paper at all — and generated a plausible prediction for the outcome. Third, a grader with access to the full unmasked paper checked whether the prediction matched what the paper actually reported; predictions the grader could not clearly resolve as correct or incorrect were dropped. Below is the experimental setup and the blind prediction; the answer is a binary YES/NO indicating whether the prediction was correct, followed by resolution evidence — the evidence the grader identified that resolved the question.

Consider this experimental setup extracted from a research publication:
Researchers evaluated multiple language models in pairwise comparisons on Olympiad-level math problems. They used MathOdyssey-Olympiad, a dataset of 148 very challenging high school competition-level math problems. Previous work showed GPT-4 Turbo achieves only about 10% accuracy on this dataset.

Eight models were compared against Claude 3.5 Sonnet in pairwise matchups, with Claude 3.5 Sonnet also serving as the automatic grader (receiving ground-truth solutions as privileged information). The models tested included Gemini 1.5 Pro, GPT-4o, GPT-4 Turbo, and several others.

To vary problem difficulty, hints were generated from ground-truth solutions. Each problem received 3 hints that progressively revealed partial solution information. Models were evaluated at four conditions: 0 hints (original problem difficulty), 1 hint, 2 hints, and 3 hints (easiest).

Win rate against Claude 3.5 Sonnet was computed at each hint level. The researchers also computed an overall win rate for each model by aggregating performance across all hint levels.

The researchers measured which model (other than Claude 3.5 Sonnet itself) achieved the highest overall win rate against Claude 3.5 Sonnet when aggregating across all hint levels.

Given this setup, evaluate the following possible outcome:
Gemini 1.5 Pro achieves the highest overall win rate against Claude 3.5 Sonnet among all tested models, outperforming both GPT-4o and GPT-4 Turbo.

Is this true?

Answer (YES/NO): YES